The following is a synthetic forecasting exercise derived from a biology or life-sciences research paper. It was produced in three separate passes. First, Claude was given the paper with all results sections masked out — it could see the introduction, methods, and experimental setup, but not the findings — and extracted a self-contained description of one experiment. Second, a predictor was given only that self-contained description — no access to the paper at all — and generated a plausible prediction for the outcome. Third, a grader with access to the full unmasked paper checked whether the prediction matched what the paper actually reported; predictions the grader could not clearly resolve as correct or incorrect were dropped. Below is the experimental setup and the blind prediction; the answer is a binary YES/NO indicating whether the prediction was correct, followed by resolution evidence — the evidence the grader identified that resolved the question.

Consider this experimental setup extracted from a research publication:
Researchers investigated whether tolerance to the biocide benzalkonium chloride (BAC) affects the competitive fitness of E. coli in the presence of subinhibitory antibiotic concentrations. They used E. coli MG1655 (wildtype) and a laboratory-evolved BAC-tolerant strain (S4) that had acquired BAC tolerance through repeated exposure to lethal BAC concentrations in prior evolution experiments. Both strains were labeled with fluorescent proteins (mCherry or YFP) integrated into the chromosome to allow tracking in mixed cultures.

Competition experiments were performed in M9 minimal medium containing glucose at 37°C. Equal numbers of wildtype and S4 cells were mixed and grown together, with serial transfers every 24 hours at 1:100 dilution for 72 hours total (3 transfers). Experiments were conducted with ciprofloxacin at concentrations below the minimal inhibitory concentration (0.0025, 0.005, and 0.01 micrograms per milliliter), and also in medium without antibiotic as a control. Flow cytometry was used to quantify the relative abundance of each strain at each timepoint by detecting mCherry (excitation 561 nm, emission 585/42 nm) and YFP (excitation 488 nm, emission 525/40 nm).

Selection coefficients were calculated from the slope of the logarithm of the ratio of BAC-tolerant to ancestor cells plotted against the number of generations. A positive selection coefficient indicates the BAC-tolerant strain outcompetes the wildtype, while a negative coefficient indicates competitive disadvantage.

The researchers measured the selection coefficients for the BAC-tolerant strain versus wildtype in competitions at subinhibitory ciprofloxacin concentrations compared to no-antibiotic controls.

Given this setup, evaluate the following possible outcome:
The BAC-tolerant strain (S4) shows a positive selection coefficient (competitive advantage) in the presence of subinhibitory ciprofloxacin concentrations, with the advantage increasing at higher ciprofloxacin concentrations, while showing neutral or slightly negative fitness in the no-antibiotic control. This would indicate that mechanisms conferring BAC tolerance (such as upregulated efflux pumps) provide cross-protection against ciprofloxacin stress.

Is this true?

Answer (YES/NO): YES